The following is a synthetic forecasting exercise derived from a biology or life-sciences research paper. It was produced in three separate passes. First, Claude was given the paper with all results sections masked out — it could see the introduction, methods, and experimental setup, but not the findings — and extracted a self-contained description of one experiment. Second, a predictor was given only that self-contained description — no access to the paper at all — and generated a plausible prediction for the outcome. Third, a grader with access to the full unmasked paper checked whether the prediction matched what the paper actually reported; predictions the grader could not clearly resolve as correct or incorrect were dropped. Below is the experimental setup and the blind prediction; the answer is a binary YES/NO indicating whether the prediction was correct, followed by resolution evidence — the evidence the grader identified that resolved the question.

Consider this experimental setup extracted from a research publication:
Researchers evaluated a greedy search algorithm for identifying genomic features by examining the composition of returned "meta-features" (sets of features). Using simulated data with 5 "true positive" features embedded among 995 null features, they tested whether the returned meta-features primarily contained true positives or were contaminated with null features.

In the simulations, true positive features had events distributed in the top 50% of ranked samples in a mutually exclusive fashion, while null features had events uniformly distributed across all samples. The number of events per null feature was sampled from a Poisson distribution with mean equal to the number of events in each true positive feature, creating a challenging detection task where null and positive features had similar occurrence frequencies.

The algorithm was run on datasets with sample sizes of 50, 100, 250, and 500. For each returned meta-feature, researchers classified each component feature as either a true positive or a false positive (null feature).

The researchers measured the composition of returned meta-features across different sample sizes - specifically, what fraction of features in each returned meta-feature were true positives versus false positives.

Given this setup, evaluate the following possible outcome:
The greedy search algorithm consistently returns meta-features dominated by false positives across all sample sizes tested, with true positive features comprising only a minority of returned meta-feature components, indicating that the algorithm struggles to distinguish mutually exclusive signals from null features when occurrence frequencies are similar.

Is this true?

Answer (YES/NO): NO